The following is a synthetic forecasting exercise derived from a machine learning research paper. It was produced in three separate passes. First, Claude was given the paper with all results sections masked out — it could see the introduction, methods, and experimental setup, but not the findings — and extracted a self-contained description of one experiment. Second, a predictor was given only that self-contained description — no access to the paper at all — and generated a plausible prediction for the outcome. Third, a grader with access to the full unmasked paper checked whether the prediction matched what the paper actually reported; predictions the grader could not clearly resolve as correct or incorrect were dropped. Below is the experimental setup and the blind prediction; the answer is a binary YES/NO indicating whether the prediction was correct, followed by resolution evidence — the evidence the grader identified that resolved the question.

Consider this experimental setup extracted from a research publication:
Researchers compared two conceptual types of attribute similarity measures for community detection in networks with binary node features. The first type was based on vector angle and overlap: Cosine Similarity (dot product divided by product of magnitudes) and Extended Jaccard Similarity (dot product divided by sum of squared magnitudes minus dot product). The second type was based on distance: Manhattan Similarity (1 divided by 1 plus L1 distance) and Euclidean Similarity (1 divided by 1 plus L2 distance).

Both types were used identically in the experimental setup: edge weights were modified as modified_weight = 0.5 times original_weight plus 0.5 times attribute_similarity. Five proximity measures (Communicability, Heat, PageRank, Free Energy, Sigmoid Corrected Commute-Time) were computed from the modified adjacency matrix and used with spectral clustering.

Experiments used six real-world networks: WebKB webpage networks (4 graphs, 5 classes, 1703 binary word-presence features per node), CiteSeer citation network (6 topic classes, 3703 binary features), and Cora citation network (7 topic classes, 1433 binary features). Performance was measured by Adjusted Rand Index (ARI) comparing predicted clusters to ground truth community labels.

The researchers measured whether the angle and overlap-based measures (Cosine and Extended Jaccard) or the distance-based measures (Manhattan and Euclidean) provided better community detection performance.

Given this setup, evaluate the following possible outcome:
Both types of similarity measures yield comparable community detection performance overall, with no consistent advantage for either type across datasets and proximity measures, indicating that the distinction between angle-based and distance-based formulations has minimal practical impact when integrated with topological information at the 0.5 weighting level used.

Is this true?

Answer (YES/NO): NO